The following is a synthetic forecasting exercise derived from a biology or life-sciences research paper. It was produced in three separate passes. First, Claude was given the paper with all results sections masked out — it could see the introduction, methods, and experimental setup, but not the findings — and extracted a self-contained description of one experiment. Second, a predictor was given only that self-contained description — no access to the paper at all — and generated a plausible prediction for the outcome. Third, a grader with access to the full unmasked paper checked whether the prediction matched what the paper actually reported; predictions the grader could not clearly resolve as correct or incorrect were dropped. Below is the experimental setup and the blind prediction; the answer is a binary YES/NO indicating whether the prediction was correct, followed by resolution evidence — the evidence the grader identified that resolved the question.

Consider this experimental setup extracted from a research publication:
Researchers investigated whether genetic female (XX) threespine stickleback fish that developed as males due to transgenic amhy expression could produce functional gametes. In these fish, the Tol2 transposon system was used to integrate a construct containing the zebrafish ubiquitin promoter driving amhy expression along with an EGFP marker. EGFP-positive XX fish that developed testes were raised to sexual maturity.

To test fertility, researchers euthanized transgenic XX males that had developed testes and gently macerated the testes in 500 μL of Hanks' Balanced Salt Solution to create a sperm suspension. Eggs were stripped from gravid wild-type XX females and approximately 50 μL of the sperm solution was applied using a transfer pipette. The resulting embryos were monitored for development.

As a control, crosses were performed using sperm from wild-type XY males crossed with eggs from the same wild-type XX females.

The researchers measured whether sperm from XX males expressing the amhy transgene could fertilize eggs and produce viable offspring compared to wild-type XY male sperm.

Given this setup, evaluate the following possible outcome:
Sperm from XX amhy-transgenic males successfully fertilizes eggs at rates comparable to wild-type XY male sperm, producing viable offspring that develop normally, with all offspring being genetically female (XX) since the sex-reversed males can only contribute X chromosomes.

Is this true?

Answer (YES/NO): NO